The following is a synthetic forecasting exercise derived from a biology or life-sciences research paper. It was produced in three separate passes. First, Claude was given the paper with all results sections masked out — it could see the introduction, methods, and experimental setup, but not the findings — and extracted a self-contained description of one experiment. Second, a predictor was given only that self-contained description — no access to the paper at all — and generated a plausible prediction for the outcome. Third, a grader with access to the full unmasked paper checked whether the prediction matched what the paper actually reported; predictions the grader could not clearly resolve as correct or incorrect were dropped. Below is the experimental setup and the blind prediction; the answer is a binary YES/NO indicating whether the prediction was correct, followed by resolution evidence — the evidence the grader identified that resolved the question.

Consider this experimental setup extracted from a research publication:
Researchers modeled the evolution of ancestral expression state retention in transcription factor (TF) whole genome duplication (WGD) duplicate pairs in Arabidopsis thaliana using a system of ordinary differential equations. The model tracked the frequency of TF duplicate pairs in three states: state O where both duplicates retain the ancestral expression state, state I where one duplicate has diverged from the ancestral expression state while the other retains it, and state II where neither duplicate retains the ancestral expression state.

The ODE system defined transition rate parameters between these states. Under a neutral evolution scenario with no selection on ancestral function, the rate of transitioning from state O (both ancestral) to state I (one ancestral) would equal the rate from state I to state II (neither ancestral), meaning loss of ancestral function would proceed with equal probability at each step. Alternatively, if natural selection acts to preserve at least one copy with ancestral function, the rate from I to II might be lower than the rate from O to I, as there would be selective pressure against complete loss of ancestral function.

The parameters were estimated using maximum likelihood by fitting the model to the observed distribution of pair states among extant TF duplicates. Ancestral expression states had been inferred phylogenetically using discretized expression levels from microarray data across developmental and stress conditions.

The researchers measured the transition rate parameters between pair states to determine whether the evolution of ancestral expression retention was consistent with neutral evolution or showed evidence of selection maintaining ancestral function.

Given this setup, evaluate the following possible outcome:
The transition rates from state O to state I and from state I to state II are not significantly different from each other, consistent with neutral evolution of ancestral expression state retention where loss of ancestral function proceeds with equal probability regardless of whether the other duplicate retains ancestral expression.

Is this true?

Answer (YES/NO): NO